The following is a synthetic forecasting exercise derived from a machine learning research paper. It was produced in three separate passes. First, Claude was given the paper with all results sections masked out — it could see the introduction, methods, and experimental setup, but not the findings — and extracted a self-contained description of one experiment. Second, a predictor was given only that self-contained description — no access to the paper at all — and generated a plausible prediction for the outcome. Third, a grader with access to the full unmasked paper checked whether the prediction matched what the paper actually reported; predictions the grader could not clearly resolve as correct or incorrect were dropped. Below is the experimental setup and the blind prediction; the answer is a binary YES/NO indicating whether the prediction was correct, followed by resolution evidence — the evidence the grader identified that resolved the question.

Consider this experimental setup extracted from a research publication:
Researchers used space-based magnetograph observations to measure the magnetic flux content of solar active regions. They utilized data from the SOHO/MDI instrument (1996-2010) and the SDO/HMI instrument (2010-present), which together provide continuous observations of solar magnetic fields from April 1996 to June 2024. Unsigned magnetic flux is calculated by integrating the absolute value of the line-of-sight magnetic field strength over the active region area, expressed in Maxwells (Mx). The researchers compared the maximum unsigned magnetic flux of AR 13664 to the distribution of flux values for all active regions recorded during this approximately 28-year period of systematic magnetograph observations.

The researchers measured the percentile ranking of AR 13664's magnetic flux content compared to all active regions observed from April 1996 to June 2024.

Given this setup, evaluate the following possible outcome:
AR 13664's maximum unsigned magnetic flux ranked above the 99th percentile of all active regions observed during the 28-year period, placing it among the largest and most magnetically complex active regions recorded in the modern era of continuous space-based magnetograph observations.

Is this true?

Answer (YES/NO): YES